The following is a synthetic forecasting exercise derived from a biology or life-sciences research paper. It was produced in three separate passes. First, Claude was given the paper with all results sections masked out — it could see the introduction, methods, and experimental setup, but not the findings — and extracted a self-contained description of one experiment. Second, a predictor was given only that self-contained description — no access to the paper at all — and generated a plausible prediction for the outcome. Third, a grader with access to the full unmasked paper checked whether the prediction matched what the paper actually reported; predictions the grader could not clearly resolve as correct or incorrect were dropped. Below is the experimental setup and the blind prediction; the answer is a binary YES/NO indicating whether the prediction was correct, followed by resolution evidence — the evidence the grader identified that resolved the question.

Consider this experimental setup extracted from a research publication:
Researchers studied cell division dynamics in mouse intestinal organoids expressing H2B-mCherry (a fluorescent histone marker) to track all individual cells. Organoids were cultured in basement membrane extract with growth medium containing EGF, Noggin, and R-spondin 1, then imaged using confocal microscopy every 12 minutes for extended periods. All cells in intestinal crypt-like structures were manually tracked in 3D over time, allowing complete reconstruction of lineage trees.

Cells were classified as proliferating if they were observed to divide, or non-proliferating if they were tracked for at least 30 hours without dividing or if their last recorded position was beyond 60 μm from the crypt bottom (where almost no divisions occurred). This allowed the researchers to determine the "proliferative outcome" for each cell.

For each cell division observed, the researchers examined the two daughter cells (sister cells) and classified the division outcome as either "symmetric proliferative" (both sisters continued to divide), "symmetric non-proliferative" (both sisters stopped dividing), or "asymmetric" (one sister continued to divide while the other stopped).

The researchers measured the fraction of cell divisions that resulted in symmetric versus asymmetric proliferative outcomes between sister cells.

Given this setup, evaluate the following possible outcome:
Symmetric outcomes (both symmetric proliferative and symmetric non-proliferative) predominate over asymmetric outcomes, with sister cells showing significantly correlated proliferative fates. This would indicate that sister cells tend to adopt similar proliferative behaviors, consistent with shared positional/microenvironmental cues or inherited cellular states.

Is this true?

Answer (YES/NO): YES